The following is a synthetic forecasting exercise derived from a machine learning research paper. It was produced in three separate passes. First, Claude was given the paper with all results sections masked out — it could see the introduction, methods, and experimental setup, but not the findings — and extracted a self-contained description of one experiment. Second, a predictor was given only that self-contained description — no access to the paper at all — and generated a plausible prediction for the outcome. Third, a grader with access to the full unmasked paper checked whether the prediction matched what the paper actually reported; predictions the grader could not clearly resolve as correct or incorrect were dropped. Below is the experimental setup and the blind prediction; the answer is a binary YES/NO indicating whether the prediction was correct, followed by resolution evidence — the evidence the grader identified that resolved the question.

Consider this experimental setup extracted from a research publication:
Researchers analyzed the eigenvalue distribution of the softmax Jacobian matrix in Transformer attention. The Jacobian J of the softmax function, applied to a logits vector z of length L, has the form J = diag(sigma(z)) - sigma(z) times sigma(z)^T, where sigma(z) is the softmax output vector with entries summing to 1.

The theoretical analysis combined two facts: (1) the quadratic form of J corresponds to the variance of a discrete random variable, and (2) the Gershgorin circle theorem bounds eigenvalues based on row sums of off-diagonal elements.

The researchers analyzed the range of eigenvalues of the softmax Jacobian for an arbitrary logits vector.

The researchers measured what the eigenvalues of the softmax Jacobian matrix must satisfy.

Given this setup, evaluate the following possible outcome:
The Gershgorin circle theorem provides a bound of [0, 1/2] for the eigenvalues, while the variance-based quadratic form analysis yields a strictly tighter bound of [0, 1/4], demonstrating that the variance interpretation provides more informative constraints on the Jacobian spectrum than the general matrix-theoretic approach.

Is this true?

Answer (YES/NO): NO